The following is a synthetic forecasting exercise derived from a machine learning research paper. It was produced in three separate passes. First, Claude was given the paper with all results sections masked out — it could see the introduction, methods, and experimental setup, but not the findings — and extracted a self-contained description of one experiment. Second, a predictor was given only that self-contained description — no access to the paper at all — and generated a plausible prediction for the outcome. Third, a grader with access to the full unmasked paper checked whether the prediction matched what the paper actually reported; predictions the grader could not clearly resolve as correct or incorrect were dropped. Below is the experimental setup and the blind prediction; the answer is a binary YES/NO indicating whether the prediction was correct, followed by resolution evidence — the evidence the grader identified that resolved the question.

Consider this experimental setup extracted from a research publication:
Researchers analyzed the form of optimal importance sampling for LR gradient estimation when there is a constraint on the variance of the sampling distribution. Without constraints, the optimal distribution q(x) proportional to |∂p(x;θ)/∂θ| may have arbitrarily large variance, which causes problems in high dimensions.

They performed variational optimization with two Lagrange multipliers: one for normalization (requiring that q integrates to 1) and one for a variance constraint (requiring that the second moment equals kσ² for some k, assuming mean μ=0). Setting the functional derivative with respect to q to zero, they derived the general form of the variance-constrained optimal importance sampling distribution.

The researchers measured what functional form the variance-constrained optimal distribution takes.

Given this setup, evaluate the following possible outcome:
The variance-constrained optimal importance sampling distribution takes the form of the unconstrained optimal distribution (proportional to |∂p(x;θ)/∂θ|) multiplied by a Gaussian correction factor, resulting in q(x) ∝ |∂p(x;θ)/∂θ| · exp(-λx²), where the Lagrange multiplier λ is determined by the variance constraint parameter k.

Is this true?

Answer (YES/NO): NO